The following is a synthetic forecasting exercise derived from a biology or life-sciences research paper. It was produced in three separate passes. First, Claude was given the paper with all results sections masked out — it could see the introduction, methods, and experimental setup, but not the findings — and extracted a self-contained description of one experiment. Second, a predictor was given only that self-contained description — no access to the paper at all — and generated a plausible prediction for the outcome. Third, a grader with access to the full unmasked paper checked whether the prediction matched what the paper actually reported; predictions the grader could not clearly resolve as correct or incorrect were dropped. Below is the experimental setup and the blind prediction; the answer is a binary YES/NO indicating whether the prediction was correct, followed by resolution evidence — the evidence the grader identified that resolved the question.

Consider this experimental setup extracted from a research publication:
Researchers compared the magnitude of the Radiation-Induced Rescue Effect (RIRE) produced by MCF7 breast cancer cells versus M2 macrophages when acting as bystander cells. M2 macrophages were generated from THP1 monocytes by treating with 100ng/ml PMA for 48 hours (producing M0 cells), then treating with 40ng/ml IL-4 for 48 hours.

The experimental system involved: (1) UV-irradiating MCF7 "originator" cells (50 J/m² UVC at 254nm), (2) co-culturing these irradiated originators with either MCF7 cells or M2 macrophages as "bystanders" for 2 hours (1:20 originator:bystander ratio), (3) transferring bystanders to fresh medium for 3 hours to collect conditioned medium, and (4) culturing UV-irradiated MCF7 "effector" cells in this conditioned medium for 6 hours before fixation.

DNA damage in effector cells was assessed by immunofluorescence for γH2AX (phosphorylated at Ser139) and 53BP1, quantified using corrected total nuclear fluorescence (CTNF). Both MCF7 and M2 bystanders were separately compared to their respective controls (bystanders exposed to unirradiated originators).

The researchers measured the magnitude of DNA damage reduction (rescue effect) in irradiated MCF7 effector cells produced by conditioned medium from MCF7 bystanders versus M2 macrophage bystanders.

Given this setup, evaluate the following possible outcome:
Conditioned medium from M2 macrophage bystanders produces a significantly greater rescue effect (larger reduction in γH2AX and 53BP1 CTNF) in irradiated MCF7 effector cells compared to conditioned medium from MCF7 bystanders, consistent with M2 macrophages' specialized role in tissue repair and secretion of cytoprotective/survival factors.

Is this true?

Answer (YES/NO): YES